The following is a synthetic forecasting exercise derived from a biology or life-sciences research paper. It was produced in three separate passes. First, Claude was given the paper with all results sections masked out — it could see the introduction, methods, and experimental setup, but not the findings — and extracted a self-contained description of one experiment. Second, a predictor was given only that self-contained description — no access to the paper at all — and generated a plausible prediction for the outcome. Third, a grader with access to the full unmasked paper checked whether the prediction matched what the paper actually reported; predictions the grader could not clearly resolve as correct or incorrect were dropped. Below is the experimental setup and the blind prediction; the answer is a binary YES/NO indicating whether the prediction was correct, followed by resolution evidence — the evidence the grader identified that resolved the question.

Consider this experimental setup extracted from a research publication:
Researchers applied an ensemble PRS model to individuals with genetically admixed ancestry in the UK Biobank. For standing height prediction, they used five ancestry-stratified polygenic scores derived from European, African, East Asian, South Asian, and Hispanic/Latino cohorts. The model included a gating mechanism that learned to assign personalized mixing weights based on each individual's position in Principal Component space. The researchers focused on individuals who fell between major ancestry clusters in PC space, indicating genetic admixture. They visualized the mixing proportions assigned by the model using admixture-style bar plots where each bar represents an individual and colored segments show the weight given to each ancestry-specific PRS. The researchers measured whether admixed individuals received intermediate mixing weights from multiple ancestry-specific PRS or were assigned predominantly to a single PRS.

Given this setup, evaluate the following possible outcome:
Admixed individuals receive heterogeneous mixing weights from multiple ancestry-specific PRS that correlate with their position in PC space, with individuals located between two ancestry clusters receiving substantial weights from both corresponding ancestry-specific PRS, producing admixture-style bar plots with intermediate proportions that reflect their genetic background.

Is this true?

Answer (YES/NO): NO